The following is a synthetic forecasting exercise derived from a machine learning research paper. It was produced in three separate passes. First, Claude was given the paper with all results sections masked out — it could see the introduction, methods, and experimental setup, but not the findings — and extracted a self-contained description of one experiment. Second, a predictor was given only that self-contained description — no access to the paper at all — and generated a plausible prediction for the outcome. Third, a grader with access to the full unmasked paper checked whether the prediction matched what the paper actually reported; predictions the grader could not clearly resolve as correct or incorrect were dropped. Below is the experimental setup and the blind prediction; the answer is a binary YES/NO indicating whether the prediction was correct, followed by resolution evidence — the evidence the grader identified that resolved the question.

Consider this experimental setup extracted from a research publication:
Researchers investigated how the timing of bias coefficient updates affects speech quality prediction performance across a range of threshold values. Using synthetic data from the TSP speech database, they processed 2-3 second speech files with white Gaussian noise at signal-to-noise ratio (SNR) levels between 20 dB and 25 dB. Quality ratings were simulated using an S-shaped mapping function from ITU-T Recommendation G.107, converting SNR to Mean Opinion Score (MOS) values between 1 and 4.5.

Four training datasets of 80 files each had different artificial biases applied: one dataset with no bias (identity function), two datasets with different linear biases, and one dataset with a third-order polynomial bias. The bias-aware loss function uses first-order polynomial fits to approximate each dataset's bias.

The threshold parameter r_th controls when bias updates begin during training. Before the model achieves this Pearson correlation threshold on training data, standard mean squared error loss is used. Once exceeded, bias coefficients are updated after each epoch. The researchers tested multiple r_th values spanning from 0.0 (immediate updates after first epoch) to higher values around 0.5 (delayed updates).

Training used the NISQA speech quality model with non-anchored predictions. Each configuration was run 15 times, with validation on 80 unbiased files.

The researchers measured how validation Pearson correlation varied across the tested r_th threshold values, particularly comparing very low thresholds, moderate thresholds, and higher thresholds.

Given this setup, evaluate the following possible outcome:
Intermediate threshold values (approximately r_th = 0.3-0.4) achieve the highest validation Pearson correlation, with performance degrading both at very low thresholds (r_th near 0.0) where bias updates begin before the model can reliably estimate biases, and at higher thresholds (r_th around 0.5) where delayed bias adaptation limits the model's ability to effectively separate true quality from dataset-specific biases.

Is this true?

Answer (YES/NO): NO